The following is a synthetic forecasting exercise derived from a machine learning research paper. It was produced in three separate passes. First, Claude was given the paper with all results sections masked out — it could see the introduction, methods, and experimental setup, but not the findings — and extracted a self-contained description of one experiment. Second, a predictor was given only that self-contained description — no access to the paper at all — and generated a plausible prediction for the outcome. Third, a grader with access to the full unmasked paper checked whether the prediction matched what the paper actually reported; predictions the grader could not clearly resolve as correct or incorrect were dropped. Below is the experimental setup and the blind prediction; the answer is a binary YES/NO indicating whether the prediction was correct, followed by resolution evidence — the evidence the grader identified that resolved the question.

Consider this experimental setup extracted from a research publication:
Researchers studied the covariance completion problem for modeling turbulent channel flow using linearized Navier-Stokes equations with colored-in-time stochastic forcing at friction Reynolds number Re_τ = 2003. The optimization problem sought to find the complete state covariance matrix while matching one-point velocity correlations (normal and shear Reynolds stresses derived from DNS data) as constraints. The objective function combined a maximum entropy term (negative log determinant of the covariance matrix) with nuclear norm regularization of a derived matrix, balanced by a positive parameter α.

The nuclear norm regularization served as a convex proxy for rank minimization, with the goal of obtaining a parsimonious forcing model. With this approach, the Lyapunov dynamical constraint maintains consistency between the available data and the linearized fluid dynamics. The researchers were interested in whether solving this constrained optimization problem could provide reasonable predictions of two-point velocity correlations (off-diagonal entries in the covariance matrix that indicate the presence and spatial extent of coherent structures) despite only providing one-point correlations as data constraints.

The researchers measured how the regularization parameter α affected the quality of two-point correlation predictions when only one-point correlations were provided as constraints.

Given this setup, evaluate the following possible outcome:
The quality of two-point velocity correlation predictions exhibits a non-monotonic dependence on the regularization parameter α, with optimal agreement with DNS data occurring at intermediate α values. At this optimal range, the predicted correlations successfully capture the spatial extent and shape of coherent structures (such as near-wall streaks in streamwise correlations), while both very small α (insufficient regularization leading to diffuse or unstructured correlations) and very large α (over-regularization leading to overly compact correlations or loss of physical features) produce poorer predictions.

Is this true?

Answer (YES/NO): NO